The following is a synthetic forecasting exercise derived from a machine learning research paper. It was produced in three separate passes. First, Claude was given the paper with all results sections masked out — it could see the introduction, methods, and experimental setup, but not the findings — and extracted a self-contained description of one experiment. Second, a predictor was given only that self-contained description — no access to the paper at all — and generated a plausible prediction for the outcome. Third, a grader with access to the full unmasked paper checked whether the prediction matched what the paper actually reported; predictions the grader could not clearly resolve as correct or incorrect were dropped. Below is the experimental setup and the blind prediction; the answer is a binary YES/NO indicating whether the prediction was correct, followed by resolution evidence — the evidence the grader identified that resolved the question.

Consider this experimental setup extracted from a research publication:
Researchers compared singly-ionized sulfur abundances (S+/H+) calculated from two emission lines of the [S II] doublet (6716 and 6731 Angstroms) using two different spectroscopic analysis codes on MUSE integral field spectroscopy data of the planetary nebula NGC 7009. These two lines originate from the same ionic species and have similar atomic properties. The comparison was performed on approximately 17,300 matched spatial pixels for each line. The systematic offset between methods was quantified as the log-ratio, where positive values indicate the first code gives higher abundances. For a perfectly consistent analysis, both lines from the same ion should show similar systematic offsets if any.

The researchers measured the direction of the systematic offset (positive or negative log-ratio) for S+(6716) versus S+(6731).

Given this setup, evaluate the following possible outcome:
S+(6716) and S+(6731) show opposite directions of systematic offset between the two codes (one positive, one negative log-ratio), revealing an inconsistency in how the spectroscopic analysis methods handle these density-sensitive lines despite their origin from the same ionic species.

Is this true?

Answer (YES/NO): YES